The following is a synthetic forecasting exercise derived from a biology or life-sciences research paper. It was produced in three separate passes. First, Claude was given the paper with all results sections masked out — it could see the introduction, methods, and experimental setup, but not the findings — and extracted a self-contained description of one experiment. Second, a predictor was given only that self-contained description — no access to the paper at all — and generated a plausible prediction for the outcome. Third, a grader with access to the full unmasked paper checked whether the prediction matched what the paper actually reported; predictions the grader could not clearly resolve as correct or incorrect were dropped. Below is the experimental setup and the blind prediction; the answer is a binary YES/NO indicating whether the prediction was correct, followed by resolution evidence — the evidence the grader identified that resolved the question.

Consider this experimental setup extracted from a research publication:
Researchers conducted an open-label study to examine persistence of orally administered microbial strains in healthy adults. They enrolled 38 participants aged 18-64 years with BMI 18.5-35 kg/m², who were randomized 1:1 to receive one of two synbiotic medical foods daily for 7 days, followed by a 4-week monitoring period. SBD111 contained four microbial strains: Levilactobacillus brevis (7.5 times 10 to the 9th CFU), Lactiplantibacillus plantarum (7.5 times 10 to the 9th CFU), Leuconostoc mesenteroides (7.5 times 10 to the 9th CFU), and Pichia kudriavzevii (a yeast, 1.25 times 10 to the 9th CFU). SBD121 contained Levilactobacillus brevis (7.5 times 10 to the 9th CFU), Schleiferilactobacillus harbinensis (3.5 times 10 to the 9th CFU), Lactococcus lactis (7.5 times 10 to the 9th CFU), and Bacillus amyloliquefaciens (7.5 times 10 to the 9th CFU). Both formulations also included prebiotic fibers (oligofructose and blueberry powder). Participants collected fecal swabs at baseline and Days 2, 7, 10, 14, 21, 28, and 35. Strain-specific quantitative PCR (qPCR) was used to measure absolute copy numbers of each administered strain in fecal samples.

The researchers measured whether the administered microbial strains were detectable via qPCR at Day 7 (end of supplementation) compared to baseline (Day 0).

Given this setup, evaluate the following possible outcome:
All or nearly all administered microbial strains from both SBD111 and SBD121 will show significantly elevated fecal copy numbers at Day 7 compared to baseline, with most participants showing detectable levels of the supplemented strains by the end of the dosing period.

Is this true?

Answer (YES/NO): NO